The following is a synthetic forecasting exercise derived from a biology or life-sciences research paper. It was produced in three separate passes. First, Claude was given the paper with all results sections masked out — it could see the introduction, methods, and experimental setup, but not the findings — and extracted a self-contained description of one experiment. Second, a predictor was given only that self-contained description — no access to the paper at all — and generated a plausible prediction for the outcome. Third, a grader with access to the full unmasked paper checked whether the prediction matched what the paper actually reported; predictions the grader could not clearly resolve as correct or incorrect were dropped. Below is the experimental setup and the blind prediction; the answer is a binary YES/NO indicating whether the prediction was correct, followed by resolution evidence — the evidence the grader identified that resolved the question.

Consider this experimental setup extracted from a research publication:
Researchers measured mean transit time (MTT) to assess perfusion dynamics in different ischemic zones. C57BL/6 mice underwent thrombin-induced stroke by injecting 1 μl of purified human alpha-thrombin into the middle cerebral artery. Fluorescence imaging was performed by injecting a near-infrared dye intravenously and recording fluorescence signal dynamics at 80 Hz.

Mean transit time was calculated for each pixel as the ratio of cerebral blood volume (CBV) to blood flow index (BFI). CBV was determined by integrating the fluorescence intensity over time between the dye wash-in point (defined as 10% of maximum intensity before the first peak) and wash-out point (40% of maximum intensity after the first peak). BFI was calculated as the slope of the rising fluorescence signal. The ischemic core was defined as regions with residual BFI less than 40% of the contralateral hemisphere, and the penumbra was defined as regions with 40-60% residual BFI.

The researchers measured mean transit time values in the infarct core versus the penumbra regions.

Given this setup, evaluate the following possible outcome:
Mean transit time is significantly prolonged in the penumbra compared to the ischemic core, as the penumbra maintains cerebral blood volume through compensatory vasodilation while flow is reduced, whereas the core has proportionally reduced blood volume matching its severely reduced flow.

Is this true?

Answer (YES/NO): NO